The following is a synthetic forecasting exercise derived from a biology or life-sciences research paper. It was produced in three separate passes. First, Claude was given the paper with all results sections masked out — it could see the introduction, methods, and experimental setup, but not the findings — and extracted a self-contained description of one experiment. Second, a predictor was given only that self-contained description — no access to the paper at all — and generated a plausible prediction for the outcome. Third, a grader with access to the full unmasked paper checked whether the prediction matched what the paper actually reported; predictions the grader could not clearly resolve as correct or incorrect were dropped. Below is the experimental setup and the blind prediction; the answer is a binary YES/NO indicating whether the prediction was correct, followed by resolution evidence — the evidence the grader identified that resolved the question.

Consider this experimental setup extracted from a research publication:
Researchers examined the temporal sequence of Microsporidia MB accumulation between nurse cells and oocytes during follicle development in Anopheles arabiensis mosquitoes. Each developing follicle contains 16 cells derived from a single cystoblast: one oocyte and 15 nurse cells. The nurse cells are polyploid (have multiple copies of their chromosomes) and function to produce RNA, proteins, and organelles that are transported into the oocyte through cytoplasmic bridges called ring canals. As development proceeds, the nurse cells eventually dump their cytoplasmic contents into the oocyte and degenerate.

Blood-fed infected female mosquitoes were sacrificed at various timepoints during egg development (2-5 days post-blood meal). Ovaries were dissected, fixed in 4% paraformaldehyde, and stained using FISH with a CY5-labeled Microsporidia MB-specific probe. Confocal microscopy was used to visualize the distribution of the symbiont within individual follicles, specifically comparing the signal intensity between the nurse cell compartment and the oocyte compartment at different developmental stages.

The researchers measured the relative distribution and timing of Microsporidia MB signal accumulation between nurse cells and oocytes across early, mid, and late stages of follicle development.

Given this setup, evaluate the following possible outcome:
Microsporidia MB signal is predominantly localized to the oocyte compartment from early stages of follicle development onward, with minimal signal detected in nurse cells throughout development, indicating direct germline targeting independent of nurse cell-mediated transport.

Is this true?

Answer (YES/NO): NO